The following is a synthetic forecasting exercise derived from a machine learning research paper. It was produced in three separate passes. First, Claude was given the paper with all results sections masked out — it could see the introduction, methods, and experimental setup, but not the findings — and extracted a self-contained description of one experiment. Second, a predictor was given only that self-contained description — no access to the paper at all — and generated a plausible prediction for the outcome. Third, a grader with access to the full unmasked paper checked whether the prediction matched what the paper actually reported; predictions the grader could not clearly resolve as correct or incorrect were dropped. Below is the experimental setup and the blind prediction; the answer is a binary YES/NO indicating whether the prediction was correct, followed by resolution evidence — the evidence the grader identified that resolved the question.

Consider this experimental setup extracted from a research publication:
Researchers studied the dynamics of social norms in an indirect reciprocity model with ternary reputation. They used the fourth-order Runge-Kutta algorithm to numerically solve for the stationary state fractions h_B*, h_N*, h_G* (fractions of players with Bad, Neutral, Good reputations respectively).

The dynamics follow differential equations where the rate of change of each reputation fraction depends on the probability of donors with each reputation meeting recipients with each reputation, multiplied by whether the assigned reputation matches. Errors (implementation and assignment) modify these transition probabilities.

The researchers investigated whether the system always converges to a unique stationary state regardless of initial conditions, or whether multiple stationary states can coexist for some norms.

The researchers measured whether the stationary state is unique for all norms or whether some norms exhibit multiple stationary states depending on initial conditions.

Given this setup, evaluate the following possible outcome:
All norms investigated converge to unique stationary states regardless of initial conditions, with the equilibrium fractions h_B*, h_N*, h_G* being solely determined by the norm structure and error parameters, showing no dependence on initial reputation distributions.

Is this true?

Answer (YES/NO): NO